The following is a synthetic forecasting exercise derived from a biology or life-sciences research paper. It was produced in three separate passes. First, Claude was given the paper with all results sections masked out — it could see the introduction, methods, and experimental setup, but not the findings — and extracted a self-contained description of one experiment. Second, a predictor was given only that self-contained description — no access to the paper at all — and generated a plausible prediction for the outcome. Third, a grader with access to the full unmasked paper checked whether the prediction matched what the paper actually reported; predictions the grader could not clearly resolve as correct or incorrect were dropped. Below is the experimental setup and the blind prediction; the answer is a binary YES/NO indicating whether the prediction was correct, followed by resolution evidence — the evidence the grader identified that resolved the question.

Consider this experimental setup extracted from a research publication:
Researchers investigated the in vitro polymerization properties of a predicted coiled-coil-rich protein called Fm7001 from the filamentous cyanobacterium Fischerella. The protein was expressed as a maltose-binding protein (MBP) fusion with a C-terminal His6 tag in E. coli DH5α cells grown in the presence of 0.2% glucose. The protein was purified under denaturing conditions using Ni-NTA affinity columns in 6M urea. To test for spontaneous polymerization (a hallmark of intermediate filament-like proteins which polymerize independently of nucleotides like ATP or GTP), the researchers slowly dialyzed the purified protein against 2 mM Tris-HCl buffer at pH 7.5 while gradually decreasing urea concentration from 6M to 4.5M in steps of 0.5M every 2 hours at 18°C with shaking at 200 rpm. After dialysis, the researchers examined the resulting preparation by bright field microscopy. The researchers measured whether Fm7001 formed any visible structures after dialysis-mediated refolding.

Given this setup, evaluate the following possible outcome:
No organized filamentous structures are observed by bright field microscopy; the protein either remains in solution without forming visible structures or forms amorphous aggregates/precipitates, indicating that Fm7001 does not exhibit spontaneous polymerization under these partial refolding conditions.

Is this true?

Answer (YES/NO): NO